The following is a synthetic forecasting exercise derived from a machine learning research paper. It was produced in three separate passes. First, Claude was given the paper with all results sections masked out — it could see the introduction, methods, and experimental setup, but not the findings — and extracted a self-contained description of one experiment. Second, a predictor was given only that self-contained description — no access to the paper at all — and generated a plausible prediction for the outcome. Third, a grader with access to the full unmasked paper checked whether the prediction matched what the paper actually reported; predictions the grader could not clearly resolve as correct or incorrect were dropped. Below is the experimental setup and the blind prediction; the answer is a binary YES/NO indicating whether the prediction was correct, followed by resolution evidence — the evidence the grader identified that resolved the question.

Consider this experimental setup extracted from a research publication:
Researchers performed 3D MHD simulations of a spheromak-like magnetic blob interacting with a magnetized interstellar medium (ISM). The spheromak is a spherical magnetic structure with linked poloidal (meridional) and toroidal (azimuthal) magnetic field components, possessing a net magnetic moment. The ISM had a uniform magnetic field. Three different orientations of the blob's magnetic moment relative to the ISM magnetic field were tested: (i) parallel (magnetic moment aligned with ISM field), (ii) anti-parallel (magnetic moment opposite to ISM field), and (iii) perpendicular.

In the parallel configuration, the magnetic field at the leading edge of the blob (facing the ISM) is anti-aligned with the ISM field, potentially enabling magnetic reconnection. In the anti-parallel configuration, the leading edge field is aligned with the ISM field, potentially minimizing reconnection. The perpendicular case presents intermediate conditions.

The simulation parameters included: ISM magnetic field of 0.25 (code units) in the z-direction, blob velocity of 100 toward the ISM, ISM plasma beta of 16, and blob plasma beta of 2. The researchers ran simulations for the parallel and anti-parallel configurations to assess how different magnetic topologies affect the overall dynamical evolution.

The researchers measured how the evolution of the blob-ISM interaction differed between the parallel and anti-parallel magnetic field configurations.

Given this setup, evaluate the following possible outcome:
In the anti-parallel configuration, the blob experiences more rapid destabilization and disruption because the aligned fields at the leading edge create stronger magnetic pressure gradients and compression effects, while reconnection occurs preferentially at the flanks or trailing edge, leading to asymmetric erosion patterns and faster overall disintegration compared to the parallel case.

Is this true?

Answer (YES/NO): NO